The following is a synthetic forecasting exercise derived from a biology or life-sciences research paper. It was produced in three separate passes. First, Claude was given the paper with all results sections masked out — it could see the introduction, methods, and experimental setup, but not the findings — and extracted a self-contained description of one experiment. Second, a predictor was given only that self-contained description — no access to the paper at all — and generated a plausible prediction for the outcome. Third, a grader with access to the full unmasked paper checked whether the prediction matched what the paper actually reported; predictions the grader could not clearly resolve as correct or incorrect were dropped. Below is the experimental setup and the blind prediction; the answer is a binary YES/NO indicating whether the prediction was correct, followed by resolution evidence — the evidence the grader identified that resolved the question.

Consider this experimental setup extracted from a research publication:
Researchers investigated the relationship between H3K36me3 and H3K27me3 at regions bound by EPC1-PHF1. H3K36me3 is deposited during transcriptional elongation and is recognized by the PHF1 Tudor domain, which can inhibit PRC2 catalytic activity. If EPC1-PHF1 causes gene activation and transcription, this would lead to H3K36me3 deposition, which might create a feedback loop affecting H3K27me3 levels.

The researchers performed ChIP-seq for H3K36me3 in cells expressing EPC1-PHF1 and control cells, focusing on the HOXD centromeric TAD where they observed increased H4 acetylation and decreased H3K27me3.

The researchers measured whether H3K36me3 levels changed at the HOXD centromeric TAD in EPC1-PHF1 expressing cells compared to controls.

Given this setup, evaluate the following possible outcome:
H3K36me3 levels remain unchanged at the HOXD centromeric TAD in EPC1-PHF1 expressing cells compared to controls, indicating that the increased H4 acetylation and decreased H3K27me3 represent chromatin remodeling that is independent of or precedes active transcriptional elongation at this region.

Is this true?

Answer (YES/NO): NO